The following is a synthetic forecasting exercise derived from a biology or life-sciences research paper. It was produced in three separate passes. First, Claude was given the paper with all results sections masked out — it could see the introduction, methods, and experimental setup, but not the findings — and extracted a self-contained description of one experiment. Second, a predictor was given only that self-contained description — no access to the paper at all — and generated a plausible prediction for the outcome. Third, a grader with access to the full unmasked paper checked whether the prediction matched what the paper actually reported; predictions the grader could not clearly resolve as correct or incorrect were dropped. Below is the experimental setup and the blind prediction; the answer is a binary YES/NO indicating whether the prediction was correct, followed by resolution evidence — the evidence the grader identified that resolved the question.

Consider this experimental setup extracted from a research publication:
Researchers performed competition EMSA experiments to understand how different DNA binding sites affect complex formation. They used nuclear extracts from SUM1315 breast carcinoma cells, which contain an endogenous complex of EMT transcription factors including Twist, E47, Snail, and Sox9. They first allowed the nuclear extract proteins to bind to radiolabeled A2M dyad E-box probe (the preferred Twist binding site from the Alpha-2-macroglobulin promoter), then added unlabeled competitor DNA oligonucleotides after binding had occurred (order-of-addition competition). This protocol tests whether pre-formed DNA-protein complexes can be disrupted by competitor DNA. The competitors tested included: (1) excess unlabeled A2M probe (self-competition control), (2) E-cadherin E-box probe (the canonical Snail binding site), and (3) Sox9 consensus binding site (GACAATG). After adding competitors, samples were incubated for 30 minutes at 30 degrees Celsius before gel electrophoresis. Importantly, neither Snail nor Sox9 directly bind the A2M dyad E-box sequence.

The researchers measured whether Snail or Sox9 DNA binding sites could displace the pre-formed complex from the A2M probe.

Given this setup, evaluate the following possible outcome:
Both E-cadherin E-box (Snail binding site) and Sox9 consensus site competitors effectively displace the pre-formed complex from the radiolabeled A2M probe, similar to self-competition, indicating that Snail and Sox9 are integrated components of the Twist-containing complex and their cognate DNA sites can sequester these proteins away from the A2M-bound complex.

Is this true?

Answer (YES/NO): NO